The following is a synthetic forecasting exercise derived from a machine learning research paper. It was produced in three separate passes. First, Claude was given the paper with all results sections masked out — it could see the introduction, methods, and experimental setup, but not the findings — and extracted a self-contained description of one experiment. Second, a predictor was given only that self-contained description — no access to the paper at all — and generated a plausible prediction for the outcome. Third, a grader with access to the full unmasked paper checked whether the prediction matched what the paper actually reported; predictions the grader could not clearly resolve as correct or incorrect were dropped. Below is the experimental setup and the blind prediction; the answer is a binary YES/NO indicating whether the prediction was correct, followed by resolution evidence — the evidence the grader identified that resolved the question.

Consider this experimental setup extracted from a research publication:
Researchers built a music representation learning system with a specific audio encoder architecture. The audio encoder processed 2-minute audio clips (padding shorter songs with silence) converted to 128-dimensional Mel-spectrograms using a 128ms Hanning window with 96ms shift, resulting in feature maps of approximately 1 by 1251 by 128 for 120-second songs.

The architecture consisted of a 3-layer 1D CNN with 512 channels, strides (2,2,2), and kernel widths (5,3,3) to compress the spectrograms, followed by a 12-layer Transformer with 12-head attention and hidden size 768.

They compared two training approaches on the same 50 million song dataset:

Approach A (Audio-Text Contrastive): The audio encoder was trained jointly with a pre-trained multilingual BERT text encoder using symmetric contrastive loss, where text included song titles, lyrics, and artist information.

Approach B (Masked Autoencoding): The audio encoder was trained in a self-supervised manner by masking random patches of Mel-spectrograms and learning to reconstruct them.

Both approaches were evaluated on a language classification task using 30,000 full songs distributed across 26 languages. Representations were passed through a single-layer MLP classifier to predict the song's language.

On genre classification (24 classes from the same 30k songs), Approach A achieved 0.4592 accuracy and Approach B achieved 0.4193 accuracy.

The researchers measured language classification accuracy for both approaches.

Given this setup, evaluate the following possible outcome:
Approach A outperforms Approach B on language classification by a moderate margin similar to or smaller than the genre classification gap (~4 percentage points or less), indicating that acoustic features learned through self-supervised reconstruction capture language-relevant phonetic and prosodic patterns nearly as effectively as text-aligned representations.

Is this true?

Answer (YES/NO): NO